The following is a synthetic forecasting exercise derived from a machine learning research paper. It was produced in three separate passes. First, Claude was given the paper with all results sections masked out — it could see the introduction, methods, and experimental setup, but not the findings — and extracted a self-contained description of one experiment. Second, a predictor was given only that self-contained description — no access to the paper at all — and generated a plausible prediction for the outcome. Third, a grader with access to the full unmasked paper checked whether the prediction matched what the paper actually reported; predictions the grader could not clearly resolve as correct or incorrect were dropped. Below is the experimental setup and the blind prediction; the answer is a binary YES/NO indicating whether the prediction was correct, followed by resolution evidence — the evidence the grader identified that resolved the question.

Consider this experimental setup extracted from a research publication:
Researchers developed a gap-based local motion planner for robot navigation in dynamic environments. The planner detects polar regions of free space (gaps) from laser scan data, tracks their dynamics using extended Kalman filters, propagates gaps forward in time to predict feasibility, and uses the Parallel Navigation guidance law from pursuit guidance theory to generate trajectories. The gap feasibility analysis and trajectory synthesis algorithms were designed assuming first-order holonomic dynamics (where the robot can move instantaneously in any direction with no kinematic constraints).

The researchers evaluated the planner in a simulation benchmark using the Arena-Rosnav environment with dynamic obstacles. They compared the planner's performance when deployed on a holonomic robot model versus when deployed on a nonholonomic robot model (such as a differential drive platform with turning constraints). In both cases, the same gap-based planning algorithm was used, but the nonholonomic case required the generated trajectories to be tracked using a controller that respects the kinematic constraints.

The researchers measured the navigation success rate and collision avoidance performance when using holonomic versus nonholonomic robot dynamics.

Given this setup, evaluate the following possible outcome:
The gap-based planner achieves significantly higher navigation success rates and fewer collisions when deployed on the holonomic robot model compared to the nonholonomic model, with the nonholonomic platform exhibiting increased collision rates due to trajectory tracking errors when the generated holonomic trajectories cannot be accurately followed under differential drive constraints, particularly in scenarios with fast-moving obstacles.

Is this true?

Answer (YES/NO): YES